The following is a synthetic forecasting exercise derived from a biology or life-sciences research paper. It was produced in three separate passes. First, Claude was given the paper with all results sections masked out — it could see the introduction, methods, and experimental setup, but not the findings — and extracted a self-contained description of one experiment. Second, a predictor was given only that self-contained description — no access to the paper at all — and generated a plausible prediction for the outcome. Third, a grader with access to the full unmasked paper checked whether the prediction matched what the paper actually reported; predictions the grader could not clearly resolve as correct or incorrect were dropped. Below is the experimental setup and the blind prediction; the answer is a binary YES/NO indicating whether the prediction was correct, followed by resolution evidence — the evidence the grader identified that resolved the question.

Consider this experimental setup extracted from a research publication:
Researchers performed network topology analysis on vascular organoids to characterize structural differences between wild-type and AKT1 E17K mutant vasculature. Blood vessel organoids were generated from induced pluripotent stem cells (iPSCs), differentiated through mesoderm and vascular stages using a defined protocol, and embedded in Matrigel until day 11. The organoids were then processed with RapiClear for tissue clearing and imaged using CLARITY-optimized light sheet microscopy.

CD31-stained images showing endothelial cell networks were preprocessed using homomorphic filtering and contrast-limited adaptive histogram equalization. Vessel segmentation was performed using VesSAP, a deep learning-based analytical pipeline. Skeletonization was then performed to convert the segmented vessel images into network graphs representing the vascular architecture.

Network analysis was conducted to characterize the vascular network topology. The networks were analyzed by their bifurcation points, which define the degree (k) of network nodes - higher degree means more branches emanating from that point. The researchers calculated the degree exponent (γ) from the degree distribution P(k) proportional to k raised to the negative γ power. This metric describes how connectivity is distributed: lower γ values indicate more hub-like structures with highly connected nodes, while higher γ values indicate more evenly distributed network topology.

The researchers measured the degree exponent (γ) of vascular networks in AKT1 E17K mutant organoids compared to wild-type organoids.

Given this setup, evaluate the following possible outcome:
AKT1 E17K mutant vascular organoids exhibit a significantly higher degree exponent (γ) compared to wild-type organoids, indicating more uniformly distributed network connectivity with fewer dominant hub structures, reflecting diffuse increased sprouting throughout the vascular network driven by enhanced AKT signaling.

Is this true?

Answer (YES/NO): NO